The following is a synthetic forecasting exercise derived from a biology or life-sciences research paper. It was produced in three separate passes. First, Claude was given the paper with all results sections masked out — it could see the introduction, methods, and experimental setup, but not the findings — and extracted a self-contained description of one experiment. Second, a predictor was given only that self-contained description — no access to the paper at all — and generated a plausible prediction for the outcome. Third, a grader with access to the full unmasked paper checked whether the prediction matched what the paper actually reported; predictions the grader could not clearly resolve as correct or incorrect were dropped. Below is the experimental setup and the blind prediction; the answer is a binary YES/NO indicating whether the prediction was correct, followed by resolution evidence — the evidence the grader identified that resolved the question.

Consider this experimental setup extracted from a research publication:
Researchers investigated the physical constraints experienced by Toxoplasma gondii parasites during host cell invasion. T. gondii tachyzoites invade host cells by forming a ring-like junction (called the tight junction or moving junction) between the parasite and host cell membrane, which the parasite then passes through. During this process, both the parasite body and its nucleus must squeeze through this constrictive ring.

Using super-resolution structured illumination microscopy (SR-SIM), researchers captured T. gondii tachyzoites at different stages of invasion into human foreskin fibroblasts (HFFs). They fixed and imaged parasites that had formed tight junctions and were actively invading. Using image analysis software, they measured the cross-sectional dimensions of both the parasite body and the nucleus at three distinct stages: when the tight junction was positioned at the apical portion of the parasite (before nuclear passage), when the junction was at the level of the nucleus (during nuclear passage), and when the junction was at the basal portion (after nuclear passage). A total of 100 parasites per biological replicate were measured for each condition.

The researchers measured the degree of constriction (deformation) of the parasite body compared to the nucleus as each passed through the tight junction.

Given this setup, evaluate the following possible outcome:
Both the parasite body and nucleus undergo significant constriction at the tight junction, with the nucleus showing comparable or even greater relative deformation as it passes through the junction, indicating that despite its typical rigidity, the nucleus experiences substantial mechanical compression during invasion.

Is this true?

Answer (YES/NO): YES